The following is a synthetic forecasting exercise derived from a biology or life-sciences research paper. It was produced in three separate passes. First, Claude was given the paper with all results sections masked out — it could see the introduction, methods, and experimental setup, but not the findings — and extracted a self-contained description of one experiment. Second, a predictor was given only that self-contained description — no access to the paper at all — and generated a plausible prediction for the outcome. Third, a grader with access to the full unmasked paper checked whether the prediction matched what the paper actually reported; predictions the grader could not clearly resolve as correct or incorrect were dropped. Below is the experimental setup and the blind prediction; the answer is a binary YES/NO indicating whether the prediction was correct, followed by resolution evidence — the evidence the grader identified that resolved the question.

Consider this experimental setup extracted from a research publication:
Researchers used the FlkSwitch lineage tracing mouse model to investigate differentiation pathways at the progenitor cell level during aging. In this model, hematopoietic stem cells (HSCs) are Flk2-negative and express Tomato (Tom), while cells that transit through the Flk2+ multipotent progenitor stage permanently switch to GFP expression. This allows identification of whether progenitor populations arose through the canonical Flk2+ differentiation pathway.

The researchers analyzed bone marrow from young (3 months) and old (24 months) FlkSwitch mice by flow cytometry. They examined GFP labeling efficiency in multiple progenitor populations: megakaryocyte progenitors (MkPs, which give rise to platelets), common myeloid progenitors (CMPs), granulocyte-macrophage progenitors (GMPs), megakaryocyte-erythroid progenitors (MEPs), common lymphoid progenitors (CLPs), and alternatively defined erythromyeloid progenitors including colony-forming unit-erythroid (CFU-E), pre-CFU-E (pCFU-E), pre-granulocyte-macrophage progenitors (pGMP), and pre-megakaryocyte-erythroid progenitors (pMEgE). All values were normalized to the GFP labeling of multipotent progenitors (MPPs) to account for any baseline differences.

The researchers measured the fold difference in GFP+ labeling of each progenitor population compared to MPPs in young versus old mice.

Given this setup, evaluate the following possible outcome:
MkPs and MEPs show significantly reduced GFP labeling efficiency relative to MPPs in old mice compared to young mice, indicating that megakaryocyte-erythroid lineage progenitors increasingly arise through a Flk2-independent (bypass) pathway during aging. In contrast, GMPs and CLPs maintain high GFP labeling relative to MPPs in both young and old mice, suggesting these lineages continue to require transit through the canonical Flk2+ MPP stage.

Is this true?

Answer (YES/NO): NO